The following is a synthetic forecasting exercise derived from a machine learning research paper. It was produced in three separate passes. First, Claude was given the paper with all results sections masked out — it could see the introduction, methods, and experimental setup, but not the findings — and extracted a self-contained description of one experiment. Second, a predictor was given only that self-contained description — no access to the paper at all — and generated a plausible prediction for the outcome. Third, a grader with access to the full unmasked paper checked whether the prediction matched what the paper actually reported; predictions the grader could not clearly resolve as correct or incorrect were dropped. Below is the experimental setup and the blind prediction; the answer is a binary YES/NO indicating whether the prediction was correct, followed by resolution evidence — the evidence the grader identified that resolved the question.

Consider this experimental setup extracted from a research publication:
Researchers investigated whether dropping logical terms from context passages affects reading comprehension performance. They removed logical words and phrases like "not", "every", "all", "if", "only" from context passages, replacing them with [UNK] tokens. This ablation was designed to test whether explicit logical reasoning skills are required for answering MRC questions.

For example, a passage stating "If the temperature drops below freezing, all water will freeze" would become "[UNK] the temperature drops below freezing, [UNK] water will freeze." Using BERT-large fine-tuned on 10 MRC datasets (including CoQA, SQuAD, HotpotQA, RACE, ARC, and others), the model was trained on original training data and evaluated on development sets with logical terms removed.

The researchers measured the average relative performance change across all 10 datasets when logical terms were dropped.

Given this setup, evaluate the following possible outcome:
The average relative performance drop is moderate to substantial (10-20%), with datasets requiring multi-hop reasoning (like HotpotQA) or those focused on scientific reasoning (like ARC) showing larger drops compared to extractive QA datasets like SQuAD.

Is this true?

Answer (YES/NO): NO